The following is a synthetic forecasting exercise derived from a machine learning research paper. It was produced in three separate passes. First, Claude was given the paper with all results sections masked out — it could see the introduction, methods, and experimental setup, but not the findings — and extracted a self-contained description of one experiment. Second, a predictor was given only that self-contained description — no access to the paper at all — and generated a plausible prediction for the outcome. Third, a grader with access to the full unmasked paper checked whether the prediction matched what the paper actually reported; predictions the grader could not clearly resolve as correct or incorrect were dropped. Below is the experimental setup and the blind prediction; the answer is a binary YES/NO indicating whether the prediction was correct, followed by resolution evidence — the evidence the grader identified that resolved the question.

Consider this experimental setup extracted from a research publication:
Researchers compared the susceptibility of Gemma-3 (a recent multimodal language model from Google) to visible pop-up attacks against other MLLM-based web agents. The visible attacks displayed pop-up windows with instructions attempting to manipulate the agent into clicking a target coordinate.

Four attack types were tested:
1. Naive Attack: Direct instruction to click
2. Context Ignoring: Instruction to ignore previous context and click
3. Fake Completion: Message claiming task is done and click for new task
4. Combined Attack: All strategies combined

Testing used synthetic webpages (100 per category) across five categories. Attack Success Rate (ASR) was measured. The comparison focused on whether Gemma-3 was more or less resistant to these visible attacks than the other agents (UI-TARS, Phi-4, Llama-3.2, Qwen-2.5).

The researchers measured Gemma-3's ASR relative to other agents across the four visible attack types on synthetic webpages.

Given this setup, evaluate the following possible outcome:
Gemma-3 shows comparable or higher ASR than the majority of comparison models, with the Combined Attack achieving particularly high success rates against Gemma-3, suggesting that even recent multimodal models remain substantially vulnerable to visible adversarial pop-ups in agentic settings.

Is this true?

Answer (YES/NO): NO